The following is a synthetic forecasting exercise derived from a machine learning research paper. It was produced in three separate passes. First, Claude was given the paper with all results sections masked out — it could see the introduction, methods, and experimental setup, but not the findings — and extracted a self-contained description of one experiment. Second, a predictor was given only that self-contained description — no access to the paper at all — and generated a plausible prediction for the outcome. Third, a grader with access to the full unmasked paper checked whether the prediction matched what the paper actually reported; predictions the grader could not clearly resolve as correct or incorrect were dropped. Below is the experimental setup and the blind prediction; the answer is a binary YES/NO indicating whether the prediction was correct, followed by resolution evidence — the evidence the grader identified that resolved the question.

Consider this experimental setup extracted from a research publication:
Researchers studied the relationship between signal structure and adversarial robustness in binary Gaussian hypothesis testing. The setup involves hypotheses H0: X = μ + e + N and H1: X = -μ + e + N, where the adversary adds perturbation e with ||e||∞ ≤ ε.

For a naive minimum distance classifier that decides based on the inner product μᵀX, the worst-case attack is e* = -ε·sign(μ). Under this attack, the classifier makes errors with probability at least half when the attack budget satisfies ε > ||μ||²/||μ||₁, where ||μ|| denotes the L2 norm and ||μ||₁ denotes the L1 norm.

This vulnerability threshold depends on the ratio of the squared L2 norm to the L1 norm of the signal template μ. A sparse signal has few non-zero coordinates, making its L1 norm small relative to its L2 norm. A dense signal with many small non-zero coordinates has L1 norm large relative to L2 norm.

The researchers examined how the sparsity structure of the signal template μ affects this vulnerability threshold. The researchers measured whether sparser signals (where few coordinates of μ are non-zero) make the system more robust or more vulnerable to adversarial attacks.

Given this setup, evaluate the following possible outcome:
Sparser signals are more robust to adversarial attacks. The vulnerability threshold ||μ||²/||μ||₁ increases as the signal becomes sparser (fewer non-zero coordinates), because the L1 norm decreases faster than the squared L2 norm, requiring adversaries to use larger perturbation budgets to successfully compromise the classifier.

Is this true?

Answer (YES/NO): YES